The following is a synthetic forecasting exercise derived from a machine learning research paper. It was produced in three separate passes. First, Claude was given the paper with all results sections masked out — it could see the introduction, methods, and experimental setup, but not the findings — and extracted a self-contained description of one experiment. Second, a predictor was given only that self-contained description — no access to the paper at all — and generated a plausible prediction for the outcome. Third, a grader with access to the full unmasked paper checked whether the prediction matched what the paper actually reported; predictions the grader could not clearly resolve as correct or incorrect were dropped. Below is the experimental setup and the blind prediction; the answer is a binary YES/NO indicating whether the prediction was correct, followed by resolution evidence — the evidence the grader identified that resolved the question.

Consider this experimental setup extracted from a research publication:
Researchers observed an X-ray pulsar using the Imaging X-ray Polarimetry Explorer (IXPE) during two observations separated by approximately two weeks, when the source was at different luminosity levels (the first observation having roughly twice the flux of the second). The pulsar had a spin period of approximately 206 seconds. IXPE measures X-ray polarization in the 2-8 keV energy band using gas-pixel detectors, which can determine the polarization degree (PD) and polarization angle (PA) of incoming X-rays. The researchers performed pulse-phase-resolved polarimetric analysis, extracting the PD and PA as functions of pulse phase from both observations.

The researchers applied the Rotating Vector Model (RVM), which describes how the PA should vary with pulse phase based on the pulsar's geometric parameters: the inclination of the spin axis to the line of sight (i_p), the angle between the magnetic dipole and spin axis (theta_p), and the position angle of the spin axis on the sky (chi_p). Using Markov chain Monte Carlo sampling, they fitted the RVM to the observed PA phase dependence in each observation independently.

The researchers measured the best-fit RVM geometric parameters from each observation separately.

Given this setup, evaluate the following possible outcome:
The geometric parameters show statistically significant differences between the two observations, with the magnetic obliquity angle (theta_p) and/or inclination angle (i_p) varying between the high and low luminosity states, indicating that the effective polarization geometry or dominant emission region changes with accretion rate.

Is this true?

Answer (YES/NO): YES